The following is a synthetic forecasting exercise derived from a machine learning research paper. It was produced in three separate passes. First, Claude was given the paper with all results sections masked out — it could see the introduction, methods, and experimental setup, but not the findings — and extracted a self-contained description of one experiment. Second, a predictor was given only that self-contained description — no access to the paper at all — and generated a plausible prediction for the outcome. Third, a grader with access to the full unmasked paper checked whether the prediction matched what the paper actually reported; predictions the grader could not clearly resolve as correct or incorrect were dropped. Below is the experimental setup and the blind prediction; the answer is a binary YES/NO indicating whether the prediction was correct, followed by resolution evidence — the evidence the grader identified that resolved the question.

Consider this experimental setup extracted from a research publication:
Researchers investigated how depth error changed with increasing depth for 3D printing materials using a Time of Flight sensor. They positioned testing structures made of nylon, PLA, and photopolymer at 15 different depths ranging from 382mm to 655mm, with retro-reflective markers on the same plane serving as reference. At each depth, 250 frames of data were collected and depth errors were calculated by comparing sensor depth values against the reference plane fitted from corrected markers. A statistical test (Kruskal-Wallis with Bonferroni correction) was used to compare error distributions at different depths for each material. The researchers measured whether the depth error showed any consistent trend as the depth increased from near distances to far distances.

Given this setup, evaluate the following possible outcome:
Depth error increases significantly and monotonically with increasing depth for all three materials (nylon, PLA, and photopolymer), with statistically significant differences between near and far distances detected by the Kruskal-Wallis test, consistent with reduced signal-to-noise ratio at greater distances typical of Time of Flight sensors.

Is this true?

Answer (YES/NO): NO